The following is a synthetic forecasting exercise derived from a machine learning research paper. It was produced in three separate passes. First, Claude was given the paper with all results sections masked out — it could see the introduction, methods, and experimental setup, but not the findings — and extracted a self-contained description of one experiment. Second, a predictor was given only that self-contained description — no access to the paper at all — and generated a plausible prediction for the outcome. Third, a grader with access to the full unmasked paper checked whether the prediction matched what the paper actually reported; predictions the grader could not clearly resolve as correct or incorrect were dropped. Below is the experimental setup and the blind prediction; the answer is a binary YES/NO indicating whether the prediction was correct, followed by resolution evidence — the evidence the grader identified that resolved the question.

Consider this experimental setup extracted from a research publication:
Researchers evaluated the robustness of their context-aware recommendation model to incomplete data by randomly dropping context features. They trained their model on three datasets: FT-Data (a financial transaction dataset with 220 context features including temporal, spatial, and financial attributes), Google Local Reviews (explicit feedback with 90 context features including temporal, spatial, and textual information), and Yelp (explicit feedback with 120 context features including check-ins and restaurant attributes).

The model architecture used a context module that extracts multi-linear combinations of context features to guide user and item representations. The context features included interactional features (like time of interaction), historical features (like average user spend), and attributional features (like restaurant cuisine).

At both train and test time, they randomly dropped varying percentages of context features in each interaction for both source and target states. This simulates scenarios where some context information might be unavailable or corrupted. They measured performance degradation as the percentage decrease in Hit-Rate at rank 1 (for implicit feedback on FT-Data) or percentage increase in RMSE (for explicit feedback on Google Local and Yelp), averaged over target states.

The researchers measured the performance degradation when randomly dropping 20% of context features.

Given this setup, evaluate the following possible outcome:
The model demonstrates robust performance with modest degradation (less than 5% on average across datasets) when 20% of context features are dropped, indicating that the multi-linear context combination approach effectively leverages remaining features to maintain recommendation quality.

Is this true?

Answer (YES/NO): NO